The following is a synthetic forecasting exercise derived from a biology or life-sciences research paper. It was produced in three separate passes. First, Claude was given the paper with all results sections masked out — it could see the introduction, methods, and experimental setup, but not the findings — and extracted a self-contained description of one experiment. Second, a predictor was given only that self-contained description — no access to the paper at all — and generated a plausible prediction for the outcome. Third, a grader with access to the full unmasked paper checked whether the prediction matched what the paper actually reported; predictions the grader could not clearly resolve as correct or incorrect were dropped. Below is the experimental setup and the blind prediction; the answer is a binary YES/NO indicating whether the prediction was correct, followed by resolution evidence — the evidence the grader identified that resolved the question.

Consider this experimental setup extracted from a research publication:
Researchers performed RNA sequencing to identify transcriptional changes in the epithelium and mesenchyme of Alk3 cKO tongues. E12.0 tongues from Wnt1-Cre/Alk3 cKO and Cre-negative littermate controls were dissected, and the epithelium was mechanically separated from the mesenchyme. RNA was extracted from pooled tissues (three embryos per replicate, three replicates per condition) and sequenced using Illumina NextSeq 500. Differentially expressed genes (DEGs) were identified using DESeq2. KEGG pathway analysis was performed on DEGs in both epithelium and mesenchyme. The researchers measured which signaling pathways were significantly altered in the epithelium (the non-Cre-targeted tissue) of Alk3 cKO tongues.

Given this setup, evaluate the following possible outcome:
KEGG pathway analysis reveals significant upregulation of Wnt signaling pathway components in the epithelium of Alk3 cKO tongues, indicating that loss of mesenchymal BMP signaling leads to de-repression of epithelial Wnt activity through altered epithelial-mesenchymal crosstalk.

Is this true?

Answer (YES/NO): NO